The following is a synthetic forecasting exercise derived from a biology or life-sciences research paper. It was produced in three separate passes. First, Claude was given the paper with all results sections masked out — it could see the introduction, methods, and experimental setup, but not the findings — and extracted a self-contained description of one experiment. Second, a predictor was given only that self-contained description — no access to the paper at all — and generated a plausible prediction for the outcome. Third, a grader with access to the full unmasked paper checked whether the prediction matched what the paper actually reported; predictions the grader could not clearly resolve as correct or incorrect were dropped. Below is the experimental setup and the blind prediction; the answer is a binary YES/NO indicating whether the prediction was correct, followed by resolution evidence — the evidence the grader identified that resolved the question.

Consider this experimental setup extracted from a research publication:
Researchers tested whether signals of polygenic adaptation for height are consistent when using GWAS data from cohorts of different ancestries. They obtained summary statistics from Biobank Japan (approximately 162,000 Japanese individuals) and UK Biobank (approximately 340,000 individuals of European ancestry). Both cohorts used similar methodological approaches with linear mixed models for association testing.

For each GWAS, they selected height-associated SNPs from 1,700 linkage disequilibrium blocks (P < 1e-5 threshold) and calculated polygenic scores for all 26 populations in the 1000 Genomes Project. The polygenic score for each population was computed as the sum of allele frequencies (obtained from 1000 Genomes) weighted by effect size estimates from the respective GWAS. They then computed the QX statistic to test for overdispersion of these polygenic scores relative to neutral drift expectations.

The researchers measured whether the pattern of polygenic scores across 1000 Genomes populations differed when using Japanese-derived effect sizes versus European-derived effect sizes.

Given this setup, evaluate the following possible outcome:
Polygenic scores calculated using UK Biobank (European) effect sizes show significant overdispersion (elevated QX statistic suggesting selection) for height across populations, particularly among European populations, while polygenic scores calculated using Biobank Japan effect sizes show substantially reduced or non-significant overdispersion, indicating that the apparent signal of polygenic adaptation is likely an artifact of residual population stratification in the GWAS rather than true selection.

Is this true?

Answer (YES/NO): NO